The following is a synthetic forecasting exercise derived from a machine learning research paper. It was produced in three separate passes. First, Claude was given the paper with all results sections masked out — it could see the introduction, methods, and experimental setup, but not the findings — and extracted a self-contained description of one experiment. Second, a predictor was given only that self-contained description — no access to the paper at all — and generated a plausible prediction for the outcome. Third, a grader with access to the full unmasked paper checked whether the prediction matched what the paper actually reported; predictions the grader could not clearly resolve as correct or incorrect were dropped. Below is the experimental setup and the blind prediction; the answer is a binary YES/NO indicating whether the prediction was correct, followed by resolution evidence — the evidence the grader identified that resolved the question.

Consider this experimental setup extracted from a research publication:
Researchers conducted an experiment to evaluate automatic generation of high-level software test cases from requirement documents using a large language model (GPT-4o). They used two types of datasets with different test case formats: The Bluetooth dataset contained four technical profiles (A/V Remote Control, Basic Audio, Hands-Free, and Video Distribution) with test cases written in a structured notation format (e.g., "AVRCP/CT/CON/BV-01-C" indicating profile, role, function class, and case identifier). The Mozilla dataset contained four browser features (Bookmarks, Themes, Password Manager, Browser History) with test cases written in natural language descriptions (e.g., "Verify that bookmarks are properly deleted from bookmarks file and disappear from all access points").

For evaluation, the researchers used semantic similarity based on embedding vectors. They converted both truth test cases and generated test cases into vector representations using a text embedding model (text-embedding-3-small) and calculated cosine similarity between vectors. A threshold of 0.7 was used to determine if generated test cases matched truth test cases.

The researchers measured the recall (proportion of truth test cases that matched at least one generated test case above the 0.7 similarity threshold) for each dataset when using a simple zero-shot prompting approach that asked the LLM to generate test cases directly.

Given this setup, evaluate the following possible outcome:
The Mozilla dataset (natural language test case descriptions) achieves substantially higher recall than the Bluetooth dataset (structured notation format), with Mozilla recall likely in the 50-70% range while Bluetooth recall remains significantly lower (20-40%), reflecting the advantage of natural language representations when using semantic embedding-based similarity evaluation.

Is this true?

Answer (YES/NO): NO